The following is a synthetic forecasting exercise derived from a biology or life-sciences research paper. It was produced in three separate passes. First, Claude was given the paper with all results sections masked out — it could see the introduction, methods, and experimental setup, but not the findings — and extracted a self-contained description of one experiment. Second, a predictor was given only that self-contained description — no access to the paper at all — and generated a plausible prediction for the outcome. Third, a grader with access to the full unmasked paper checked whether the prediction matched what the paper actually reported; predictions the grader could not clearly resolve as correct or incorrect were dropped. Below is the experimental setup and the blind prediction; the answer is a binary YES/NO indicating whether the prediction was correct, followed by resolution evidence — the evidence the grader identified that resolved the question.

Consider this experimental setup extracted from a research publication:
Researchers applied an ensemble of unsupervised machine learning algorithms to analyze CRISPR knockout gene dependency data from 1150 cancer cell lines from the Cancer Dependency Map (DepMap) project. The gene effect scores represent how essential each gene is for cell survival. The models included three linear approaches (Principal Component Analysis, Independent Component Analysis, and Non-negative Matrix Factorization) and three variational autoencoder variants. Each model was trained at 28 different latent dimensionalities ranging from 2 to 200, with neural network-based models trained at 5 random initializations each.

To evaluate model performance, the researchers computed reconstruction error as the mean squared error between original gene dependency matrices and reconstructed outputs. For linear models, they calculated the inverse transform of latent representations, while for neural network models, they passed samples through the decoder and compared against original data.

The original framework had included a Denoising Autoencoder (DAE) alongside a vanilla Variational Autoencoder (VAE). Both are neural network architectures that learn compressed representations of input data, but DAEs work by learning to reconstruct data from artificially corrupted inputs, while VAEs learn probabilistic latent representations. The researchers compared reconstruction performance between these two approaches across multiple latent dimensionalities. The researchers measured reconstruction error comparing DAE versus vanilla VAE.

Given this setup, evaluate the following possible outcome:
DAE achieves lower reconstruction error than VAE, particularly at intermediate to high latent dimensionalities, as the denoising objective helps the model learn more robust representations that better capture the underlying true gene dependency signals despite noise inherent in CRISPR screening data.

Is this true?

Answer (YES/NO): NO